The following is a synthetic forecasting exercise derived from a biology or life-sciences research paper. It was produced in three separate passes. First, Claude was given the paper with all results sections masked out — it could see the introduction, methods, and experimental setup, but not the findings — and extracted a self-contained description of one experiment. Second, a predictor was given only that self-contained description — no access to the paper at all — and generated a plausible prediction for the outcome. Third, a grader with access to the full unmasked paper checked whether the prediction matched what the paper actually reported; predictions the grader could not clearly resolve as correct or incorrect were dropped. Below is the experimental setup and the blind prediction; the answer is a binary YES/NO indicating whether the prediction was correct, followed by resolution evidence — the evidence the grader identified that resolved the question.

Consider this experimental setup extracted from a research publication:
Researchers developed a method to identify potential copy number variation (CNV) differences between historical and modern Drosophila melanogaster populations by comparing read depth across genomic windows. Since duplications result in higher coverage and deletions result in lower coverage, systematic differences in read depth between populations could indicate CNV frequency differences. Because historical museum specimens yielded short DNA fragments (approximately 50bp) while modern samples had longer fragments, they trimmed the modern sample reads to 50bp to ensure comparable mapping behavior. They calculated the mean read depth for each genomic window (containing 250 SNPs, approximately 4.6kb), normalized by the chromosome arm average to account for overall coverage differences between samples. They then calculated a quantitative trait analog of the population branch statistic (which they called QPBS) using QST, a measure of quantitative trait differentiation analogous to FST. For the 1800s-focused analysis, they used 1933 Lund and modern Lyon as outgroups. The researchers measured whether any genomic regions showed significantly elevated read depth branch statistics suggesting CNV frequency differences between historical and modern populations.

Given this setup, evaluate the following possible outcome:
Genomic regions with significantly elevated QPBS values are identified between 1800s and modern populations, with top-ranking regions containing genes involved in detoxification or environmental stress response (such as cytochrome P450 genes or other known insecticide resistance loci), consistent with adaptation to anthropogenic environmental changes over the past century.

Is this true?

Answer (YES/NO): NO